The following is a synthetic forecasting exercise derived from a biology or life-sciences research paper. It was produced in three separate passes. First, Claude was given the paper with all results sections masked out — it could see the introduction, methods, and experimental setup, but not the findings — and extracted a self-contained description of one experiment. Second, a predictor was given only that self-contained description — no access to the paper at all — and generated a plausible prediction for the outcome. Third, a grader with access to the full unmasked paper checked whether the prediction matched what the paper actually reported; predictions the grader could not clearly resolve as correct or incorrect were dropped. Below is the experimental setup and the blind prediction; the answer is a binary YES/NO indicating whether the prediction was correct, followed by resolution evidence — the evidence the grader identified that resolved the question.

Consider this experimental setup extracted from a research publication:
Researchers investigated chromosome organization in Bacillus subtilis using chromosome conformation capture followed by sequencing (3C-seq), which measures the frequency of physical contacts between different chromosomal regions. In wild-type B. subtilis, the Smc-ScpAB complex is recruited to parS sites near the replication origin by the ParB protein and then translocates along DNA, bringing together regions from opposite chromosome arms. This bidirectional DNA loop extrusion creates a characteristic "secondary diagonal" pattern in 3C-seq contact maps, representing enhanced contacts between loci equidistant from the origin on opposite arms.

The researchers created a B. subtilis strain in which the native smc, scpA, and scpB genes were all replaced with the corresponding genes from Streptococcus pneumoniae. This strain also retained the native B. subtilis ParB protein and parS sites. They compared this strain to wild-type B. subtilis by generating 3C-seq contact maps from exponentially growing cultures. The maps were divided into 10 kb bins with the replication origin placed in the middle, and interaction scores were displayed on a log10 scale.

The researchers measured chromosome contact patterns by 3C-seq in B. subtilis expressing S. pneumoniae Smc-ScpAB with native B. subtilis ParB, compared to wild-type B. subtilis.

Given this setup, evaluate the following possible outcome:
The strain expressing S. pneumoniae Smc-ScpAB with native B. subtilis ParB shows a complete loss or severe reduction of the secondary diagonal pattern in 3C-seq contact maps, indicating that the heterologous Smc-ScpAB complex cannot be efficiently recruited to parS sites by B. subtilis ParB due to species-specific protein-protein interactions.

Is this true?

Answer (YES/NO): YES